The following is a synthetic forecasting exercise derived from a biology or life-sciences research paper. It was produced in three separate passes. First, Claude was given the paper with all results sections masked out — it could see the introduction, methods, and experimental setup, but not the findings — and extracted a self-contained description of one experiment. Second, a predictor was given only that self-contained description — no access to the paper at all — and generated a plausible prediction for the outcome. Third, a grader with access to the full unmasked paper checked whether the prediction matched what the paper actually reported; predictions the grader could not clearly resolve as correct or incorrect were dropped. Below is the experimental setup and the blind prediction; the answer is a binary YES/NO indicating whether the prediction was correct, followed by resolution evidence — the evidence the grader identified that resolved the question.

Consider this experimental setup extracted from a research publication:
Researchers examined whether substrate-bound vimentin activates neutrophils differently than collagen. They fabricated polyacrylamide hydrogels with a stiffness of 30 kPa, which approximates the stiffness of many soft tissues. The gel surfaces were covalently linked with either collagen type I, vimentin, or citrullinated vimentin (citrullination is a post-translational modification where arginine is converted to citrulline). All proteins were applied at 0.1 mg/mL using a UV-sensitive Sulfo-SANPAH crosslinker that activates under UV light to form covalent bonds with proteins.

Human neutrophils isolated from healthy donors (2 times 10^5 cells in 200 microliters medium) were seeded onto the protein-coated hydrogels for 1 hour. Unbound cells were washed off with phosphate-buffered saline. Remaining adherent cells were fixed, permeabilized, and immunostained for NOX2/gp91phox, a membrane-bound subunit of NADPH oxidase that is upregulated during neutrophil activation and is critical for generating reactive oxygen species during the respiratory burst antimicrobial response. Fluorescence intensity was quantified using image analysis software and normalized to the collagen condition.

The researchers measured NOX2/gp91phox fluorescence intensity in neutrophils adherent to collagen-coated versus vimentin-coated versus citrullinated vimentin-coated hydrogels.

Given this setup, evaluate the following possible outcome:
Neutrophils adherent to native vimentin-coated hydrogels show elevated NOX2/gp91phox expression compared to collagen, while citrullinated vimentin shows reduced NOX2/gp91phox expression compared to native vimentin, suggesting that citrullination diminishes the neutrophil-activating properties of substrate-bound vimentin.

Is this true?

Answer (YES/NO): NO